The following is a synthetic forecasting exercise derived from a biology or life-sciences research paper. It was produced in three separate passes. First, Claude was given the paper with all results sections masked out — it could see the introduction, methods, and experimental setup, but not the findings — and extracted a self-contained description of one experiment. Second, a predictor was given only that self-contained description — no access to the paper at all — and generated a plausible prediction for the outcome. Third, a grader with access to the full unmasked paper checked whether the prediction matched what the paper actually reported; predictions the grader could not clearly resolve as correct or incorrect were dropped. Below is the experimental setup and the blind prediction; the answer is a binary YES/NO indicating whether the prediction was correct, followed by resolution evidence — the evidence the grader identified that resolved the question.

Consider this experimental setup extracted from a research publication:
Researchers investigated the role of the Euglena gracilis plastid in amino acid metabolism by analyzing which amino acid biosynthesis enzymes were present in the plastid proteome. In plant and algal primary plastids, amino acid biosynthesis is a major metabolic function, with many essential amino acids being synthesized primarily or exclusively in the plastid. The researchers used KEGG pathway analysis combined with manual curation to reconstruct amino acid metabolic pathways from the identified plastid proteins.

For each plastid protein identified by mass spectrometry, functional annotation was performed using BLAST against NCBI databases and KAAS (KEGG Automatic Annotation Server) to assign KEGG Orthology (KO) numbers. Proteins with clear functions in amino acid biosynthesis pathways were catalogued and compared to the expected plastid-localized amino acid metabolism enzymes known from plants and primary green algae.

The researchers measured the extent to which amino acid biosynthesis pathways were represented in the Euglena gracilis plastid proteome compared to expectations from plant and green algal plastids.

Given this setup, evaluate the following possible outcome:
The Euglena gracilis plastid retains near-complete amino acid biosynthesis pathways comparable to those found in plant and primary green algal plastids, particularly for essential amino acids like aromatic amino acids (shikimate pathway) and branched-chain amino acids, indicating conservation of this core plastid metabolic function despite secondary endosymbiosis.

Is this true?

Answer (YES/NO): NO